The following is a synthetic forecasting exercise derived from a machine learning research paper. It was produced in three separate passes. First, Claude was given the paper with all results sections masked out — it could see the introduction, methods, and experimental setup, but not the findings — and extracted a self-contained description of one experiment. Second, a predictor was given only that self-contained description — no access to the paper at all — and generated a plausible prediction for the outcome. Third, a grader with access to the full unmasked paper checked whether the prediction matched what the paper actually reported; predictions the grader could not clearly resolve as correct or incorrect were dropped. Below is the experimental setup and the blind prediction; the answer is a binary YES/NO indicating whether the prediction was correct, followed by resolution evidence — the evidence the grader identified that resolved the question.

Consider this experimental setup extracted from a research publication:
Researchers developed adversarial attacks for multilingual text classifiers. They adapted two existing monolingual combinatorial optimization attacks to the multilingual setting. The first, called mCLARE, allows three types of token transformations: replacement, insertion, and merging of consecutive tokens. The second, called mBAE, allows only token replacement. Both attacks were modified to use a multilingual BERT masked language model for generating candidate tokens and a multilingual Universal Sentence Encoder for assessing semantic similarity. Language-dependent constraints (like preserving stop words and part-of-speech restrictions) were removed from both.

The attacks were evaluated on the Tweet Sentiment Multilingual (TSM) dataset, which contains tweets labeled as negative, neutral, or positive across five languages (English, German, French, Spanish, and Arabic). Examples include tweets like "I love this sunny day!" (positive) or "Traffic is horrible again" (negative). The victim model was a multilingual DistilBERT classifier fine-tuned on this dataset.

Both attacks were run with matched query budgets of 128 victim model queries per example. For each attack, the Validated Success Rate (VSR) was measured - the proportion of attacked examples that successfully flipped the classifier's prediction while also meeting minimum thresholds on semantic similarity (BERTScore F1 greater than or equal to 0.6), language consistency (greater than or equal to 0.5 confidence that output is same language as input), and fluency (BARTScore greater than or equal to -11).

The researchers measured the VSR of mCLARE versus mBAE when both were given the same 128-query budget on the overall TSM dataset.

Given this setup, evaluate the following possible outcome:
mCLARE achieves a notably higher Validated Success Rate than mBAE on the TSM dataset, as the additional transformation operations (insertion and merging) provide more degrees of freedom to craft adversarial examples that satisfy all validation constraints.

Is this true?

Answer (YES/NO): NO